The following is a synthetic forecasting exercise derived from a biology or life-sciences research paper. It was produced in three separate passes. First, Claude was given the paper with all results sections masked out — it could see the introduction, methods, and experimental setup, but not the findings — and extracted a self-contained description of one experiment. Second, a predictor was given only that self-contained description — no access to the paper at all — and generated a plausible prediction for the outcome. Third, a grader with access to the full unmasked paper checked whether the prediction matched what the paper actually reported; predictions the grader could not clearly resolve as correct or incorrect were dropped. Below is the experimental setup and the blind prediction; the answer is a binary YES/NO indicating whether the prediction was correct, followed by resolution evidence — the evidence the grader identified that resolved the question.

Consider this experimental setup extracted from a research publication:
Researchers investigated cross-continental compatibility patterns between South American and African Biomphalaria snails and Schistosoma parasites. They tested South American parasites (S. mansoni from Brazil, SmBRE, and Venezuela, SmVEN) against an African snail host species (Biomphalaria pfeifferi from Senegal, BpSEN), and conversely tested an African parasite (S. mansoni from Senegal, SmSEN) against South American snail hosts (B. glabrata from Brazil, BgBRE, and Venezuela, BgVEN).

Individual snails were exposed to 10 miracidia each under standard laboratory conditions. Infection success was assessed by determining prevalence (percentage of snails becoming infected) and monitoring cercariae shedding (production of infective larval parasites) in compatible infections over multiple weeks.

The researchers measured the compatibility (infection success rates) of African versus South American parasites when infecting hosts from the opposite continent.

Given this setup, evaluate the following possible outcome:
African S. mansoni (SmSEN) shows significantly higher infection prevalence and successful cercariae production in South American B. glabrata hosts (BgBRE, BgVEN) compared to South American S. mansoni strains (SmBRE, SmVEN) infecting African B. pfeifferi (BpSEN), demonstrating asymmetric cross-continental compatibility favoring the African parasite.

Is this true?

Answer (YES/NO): NO